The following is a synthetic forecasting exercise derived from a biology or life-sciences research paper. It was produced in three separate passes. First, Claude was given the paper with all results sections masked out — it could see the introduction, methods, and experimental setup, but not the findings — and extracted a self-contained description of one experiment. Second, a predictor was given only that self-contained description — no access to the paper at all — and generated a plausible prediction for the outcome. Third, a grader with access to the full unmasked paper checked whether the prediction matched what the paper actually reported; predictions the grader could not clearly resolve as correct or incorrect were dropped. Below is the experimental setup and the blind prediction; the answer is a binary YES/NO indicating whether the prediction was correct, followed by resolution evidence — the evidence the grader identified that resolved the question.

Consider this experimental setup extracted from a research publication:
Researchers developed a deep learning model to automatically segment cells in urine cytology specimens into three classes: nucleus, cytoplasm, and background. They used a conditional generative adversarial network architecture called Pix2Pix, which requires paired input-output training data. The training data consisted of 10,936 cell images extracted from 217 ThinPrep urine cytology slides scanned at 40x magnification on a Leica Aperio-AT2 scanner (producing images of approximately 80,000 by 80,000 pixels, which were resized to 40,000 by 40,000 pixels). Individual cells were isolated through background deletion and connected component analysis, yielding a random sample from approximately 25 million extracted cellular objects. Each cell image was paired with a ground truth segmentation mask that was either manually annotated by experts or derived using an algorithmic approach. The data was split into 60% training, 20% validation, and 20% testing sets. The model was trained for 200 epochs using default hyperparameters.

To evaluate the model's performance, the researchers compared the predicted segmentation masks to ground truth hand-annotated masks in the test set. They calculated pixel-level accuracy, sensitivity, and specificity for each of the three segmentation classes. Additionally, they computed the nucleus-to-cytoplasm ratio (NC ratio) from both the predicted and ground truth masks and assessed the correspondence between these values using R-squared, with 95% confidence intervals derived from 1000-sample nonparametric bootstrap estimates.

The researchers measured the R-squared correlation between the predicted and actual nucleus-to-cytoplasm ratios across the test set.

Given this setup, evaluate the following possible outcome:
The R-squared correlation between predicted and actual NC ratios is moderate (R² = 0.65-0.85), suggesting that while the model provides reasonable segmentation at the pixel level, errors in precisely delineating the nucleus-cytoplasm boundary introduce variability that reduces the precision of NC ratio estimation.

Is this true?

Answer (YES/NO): YES